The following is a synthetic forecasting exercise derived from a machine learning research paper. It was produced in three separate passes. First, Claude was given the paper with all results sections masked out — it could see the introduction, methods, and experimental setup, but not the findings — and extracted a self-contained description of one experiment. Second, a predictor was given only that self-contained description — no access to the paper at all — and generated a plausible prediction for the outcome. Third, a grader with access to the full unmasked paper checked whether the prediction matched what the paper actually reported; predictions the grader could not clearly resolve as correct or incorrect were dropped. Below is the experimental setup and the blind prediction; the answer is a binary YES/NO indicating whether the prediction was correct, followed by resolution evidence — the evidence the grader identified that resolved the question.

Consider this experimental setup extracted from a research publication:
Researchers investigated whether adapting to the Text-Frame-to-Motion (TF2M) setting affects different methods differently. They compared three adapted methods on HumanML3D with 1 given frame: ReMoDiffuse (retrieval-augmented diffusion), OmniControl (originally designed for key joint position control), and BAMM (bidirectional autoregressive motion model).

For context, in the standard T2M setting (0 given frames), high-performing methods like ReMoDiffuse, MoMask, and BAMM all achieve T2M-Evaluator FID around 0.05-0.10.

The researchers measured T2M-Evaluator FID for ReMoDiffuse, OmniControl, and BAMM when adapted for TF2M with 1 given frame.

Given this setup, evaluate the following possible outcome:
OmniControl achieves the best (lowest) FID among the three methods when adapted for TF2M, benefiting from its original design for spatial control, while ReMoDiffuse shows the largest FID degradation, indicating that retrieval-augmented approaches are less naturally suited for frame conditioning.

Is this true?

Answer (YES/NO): NO